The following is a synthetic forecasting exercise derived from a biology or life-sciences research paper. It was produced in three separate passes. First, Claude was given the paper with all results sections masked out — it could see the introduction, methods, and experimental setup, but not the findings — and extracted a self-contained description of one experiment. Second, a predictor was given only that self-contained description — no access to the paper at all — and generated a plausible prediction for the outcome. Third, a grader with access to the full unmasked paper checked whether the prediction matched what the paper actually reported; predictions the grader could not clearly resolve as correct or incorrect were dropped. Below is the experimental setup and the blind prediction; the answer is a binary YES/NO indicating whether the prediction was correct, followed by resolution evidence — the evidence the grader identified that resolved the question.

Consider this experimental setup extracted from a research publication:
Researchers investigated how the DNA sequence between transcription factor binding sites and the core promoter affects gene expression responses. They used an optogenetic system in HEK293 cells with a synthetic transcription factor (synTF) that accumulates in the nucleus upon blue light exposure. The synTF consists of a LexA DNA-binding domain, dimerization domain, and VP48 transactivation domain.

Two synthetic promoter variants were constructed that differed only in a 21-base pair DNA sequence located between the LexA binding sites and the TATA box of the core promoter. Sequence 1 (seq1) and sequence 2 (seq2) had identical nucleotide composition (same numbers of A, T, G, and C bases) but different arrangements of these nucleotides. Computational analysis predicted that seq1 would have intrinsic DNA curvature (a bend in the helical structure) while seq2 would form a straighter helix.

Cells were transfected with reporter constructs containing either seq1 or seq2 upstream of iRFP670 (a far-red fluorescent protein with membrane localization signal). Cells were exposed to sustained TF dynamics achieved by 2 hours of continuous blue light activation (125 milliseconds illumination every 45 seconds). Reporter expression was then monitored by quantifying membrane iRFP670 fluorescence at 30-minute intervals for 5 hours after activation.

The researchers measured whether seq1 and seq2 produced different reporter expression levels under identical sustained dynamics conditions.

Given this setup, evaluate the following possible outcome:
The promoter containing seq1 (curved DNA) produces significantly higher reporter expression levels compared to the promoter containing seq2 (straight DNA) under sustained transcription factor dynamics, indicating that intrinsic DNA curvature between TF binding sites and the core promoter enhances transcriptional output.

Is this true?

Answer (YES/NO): NO